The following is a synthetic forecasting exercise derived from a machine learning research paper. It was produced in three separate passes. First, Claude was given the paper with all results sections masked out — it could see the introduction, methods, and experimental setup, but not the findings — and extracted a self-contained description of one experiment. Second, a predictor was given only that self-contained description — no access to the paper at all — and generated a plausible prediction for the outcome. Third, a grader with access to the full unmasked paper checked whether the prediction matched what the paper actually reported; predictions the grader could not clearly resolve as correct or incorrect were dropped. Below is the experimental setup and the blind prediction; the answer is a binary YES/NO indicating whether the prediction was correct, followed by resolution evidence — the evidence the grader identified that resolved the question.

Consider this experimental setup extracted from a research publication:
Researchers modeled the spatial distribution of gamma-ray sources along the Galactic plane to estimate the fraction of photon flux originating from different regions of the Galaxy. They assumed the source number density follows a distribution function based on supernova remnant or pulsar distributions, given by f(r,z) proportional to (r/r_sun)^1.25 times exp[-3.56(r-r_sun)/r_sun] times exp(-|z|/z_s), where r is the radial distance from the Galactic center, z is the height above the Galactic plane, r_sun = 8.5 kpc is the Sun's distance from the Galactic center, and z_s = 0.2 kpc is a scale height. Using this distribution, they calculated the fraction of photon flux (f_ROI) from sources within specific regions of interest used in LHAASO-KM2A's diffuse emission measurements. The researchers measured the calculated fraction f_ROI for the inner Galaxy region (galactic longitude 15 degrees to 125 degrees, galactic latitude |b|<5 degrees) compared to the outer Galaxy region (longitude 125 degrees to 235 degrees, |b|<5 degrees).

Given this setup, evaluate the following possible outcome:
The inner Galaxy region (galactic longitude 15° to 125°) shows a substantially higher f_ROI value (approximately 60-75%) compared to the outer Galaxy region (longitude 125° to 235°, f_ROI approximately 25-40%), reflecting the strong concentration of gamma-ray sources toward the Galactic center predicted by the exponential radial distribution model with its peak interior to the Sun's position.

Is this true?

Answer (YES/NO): NO